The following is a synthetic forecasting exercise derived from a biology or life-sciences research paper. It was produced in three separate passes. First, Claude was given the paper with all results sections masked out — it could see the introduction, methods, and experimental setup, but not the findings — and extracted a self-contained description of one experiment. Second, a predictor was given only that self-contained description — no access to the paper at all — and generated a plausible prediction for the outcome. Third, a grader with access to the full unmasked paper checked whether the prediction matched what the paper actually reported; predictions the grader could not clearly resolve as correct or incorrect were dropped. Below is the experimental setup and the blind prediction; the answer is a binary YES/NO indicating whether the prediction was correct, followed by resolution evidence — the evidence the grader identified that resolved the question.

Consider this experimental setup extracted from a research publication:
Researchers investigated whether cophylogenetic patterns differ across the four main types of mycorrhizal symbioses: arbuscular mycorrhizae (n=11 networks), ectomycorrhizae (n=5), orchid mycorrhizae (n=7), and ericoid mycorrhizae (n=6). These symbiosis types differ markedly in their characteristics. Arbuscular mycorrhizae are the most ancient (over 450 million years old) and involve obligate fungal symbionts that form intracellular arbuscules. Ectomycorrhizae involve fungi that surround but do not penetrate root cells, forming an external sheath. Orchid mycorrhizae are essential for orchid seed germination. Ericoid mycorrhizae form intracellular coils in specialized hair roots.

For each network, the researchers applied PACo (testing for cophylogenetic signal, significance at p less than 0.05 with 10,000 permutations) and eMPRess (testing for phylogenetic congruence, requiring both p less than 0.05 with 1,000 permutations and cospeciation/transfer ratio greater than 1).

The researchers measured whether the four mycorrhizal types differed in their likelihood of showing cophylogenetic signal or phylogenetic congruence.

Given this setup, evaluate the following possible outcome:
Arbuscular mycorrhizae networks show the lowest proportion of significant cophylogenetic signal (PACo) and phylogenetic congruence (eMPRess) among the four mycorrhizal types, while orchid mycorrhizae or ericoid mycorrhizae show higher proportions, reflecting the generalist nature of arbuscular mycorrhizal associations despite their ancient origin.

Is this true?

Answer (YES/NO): NO